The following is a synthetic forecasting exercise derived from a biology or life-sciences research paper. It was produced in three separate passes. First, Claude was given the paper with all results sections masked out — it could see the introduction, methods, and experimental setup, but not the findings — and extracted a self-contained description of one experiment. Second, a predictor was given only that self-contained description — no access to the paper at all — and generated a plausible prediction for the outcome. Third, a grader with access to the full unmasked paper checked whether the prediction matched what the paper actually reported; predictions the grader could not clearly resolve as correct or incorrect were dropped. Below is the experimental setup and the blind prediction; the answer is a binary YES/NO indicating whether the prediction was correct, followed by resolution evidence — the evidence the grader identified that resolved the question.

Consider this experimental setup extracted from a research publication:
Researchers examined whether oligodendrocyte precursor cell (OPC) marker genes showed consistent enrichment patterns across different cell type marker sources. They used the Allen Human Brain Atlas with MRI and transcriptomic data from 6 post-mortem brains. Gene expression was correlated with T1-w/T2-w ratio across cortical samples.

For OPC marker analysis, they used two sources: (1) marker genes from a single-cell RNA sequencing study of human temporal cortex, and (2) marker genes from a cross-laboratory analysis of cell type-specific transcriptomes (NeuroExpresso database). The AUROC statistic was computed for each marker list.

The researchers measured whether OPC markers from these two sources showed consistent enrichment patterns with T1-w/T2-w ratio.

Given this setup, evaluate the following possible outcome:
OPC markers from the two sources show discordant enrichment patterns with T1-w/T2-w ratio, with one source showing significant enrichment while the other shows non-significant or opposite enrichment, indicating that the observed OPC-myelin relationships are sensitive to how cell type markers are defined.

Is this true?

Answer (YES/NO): YES